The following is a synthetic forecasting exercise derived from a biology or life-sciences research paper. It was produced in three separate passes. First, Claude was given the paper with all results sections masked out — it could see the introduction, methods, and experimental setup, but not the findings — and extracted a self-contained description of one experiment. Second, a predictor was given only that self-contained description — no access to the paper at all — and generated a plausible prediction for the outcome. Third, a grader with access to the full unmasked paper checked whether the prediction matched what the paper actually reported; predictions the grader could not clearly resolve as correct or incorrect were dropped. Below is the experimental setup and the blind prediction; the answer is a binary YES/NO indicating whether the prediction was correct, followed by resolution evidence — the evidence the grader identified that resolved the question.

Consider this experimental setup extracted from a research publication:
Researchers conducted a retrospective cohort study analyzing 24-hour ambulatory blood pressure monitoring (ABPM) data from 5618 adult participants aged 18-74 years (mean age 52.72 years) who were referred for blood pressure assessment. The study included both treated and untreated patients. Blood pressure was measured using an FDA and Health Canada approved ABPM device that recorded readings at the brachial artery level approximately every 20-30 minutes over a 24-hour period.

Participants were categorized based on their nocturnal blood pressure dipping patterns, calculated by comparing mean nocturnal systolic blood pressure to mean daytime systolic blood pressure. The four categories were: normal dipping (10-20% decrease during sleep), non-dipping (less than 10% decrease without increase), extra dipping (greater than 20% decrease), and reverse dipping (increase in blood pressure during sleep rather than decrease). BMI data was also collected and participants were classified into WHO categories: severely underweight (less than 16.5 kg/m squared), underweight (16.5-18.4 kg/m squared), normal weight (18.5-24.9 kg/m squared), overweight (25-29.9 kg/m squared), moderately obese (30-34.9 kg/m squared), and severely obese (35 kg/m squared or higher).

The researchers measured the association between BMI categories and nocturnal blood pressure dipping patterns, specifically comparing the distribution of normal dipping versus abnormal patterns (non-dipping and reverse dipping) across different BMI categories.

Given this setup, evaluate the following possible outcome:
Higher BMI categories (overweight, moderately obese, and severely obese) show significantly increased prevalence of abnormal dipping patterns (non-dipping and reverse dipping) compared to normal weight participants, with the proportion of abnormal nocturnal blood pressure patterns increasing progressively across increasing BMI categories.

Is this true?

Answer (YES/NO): YES